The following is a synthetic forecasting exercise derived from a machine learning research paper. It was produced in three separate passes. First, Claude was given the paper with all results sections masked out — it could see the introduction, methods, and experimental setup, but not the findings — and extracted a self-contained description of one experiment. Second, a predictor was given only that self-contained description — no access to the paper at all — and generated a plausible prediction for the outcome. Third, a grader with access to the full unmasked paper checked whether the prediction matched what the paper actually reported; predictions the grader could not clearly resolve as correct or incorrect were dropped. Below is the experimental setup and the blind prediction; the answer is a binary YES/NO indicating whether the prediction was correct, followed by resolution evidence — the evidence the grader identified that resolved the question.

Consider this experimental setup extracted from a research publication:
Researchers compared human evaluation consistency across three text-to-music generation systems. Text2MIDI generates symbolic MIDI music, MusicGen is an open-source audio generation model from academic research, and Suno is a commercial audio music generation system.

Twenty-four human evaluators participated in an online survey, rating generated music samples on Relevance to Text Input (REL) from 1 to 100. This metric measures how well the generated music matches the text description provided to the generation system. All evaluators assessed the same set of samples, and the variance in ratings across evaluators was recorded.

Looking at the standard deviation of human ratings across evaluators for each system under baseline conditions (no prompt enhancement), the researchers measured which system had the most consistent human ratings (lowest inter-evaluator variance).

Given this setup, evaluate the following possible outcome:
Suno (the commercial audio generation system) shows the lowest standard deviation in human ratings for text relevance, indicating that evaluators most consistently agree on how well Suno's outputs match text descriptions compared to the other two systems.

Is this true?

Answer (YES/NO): YES